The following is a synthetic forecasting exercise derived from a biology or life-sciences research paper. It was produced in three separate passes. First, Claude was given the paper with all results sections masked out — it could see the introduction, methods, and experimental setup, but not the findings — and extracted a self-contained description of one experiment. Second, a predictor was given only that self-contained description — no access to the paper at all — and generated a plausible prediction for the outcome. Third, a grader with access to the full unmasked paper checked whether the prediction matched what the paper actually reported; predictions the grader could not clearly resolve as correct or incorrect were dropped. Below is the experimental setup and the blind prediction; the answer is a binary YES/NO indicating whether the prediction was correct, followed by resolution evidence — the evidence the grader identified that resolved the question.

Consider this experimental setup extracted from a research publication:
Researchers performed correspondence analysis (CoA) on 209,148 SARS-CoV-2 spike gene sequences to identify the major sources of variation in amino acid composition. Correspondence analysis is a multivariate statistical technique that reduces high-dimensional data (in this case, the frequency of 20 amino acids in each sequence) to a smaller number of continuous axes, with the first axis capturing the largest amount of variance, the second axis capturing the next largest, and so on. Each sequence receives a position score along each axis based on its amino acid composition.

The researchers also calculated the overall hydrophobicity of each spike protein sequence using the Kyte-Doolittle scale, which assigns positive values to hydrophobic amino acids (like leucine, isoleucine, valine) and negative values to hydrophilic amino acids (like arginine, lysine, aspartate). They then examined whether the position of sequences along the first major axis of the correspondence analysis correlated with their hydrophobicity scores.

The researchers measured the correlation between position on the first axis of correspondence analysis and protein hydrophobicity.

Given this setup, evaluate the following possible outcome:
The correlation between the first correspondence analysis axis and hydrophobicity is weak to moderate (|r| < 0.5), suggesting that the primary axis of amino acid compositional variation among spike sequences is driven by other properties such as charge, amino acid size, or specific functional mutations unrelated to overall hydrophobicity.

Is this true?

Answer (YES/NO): NO